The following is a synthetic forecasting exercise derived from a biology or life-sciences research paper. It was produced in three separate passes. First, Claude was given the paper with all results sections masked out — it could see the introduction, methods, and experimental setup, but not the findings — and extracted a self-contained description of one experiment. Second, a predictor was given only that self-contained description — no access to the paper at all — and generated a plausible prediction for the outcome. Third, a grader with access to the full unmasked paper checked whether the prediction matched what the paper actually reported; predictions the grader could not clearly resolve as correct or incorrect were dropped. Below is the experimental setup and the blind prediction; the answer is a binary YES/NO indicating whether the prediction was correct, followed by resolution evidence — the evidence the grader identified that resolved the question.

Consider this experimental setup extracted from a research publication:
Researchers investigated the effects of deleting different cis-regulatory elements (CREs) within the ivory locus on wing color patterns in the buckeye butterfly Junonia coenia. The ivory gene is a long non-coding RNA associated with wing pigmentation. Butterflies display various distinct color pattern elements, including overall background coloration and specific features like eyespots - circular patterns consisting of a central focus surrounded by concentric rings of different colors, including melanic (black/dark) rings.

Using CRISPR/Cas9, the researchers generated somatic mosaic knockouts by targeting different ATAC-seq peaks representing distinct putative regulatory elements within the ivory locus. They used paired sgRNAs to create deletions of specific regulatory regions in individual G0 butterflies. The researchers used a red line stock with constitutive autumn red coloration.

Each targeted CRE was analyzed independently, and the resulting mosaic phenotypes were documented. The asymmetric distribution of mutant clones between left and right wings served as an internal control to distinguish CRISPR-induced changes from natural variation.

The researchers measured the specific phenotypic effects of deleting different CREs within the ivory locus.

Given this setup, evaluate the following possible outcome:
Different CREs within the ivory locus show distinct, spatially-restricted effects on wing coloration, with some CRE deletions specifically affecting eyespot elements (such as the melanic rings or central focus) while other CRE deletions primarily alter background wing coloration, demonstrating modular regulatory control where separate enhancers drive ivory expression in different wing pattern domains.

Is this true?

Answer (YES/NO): NO